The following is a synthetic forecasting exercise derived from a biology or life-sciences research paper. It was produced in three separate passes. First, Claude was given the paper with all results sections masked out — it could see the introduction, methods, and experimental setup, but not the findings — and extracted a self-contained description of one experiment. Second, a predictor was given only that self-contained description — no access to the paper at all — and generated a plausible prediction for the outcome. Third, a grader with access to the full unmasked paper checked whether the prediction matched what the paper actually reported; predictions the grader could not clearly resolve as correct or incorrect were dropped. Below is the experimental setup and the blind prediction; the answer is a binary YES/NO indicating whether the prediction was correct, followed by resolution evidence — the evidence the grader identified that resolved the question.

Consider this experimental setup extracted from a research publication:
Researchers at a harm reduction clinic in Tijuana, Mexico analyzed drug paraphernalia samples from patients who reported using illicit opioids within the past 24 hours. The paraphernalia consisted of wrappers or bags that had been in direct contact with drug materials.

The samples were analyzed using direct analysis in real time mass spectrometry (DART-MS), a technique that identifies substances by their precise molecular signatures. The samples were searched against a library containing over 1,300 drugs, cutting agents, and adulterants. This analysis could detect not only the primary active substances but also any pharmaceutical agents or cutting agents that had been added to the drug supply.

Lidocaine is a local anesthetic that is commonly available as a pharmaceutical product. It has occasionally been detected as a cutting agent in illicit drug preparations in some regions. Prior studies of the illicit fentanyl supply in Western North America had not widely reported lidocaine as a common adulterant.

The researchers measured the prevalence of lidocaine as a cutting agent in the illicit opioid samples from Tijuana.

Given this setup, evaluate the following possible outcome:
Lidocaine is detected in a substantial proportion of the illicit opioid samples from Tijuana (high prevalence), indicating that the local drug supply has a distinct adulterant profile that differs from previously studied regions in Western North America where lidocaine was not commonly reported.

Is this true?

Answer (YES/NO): YES